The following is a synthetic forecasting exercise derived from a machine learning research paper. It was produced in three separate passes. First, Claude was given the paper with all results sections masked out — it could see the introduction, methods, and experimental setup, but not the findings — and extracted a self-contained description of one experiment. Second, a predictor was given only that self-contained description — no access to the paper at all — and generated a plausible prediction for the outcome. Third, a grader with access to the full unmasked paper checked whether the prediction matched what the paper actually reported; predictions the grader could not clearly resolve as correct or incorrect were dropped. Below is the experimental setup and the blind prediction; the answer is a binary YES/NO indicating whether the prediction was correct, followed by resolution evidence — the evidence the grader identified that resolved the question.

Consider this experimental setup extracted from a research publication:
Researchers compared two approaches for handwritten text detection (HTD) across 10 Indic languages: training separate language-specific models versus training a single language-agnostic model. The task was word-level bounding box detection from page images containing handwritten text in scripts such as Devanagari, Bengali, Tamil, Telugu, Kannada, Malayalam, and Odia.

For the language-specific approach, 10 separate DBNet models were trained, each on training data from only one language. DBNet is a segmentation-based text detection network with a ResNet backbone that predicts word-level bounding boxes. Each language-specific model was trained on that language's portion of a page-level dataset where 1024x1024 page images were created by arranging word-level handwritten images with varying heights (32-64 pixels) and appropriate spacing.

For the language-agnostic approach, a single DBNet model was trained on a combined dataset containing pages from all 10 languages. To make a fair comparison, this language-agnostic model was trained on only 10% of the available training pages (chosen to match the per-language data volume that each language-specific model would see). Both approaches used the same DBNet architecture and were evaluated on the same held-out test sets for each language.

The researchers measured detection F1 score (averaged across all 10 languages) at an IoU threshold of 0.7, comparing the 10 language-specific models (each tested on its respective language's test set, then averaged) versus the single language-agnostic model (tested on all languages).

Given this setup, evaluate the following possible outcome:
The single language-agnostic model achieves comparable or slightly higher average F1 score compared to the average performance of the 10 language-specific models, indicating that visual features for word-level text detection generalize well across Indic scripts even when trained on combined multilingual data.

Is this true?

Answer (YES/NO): YES